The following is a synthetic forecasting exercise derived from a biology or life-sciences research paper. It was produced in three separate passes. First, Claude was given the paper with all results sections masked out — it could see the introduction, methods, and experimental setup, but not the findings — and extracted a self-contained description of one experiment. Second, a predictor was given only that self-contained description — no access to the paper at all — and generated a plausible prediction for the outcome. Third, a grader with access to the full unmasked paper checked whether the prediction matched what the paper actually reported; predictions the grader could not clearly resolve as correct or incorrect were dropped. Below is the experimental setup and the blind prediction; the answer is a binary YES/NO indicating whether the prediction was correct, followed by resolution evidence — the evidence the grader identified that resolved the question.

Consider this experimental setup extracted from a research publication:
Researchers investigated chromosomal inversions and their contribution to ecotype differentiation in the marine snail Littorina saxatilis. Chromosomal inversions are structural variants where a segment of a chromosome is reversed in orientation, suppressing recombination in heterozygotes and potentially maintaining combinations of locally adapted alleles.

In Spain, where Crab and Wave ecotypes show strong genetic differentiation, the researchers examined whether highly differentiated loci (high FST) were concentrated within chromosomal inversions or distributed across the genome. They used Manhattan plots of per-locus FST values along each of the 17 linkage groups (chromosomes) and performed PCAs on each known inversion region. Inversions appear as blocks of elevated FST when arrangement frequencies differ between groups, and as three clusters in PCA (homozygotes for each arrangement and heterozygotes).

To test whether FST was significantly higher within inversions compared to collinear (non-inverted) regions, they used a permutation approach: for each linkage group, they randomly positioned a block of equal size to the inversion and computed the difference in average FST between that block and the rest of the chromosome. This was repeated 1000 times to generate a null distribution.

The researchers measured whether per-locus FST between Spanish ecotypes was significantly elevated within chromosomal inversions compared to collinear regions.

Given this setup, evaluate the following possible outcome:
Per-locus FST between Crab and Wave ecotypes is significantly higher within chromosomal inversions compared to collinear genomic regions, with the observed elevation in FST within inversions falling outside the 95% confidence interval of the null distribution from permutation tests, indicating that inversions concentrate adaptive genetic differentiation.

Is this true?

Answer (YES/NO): YES